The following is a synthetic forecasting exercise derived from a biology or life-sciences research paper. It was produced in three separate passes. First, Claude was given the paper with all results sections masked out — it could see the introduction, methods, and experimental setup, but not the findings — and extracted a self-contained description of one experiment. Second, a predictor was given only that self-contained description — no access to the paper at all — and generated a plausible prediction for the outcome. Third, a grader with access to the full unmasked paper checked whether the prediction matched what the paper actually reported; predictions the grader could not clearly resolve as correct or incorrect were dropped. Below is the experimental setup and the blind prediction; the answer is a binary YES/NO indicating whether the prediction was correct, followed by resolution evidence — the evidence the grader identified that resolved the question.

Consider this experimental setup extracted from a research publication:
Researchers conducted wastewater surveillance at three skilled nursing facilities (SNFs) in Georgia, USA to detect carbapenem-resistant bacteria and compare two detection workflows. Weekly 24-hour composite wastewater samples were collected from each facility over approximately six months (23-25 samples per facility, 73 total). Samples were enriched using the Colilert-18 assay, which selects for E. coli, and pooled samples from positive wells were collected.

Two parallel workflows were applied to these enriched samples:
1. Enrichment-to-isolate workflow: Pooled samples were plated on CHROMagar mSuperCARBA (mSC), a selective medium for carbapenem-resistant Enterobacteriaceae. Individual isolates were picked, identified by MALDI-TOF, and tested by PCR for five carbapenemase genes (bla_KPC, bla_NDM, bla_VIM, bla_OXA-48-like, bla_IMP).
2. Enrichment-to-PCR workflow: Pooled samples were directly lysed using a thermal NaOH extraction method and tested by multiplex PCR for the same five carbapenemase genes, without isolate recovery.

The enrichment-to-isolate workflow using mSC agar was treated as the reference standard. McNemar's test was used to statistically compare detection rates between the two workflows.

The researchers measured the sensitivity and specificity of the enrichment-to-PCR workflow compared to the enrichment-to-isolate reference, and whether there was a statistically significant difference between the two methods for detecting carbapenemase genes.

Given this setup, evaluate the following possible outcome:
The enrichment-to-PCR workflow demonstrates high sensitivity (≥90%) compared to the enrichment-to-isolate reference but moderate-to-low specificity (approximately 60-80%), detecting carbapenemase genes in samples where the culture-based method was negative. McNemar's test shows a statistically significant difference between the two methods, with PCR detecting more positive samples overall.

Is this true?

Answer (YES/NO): NO